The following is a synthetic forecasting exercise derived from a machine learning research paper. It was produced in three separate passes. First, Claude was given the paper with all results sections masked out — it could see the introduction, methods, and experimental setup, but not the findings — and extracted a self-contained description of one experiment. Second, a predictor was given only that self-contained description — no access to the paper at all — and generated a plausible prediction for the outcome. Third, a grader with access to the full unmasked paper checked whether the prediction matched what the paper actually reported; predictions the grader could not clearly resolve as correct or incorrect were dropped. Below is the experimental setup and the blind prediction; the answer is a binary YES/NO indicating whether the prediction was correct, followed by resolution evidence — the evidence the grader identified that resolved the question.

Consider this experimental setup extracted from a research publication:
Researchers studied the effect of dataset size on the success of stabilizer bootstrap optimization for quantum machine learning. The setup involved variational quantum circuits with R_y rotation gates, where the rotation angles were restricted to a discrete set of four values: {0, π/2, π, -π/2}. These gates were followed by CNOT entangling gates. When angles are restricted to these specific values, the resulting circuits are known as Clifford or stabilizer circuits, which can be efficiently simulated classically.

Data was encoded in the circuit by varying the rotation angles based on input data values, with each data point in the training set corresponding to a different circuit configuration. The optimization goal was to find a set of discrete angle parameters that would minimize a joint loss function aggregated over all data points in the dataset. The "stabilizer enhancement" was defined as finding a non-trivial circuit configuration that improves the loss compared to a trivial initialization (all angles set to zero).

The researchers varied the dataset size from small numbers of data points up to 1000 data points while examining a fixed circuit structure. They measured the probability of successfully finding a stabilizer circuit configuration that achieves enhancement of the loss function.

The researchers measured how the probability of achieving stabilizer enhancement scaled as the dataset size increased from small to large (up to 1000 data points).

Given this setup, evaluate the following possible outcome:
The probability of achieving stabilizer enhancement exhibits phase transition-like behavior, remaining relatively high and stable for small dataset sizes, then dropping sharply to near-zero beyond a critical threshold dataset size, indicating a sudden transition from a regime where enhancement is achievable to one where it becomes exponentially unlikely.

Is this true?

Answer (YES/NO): NO